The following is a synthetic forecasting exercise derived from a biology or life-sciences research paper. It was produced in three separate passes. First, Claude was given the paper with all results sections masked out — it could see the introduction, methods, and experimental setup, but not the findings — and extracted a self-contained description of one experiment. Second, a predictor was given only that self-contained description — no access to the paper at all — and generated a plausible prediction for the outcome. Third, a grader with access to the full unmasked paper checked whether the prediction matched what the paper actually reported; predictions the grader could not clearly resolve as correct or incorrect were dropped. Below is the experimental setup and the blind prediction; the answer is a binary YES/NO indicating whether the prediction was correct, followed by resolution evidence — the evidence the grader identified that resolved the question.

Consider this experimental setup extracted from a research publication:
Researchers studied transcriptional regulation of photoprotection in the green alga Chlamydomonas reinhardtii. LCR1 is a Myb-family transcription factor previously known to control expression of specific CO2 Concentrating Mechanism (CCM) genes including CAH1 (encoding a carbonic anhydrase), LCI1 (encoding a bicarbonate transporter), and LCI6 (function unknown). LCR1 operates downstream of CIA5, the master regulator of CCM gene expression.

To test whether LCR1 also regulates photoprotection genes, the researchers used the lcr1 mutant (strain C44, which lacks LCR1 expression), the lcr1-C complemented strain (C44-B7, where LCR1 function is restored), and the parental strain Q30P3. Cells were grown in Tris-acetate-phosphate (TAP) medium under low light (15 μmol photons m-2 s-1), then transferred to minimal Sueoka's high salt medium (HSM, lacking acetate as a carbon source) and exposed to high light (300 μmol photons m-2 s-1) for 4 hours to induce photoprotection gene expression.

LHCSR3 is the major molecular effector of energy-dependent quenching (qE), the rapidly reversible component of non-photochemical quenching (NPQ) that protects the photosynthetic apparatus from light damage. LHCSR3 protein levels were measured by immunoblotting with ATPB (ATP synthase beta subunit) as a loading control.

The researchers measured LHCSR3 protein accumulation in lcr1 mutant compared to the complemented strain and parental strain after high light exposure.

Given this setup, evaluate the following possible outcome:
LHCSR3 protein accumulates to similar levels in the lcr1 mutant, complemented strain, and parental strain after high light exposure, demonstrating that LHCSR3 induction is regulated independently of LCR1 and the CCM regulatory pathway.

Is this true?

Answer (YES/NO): NO